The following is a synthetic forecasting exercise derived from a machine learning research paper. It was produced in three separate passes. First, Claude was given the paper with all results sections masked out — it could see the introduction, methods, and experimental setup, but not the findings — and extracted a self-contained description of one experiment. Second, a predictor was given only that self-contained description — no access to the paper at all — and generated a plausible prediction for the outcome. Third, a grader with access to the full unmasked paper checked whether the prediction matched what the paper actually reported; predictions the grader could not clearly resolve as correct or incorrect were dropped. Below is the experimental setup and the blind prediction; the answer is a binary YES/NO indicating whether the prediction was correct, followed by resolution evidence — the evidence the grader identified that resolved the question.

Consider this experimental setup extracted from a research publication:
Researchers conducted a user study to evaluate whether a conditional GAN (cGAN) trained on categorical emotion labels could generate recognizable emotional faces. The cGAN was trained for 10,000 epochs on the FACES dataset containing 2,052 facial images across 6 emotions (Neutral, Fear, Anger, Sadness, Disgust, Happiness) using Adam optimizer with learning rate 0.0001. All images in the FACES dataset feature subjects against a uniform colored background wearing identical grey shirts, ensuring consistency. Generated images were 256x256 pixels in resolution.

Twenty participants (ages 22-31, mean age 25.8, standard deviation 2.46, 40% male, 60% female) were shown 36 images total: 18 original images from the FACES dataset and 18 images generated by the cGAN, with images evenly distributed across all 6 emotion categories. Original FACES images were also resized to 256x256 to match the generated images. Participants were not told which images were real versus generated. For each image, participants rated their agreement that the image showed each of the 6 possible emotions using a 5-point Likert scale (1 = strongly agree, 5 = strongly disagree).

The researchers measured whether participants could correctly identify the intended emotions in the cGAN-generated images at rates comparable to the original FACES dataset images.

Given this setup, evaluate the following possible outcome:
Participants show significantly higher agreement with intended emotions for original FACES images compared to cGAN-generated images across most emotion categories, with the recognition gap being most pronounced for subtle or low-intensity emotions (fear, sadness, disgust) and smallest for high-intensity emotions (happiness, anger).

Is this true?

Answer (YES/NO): NO